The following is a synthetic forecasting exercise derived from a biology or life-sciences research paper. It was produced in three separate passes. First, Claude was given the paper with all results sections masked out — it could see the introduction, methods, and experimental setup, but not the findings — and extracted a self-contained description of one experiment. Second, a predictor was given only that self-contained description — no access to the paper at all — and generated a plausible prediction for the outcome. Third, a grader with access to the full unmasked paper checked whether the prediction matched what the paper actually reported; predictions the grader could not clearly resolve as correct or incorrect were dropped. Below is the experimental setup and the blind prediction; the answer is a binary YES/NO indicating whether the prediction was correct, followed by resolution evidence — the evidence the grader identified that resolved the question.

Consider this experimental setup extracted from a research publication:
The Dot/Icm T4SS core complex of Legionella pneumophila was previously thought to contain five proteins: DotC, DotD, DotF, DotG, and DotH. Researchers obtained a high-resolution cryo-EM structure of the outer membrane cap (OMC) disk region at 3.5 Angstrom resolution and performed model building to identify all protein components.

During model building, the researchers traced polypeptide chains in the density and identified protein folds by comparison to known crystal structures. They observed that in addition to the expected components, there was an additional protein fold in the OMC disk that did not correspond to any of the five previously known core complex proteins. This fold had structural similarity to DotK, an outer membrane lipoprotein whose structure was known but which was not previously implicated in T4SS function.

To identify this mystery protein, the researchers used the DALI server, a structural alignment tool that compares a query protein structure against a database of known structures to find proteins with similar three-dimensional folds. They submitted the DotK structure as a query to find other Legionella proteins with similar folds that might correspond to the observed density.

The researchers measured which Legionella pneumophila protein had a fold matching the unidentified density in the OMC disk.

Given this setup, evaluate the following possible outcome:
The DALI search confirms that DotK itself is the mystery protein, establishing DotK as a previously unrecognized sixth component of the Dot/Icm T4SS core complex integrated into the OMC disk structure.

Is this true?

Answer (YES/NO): NO